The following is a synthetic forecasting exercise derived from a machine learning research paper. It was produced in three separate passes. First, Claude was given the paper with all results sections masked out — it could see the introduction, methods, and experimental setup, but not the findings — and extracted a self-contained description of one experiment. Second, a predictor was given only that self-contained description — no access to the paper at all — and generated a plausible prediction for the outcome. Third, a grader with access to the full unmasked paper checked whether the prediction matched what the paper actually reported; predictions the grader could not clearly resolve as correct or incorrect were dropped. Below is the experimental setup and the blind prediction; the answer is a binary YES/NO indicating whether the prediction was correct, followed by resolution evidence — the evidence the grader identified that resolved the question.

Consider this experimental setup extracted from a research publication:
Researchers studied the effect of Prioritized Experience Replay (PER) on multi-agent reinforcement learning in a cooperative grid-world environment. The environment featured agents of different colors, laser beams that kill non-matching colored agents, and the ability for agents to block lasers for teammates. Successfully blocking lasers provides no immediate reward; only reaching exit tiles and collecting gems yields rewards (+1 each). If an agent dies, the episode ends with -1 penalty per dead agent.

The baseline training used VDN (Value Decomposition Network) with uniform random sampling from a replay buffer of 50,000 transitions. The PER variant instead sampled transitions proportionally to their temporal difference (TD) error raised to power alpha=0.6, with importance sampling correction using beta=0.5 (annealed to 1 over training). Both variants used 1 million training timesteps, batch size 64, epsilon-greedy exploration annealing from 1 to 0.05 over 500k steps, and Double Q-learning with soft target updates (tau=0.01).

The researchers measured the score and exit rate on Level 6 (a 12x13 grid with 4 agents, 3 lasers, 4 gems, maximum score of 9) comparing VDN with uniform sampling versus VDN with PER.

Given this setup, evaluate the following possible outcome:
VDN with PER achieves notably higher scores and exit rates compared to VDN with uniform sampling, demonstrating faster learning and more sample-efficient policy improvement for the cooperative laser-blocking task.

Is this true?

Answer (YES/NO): NO